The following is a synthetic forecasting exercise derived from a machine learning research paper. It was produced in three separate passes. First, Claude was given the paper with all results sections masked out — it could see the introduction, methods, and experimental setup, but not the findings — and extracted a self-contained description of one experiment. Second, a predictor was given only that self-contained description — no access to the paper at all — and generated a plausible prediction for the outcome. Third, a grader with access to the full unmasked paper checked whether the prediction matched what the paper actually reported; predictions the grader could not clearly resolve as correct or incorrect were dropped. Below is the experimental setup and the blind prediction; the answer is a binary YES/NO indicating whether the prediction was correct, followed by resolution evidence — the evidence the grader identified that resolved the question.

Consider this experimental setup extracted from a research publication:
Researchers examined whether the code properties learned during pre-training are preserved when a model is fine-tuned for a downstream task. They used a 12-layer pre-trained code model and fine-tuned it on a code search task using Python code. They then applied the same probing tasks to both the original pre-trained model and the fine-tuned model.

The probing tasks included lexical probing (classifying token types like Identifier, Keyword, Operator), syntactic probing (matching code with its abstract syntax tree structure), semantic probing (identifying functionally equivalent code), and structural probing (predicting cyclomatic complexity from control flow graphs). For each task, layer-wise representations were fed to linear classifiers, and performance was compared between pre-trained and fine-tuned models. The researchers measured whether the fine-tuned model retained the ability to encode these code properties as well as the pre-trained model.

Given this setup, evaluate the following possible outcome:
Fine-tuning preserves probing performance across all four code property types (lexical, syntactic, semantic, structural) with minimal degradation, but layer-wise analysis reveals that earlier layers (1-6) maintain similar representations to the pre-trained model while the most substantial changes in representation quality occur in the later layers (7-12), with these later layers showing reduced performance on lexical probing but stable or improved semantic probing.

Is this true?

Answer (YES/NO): NO